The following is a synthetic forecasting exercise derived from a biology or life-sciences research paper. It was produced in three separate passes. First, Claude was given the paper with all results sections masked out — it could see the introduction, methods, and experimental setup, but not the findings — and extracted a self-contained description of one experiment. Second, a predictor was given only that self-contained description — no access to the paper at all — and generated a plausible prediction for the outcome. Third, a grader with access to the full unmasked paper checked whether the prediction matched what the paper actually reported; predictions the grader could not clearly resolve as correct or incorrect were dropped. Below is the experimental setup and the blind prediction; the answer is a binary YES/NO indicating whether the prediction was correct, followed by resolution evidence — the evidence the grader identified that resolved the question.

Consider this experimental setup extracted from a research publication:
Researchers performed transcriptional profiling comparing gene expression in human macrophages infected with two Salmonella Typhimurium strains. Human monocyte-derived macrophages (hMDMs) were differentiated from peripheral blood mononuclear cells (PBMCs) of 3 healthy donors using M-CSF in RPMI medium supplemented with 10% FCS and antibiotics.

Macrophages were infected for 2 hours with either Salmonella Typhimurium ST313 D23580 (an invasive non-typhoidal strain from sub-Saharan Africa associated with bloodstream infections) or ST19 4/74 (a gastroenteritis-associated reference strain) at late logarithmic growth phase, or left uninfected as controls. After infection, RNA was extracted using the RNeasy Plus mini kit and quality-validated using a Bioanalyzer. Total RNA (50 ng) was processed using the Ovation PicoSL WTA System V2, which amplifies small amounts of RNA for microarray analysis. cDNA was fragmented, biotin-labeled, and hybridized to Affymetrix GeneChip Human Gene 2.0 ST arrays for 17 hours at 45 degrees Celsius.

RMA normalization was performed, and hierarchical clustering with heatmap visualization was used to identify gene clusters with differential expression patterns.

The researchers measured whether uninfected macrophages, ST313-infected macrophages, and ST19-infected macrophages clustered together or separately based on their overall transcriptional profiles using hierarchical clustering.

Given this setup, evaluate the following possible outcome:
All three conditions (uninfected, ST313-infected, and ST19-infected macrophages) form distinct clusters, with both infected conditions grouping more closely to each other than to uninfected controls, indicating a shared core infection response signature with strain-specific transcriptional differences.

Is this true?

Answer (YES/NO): YES